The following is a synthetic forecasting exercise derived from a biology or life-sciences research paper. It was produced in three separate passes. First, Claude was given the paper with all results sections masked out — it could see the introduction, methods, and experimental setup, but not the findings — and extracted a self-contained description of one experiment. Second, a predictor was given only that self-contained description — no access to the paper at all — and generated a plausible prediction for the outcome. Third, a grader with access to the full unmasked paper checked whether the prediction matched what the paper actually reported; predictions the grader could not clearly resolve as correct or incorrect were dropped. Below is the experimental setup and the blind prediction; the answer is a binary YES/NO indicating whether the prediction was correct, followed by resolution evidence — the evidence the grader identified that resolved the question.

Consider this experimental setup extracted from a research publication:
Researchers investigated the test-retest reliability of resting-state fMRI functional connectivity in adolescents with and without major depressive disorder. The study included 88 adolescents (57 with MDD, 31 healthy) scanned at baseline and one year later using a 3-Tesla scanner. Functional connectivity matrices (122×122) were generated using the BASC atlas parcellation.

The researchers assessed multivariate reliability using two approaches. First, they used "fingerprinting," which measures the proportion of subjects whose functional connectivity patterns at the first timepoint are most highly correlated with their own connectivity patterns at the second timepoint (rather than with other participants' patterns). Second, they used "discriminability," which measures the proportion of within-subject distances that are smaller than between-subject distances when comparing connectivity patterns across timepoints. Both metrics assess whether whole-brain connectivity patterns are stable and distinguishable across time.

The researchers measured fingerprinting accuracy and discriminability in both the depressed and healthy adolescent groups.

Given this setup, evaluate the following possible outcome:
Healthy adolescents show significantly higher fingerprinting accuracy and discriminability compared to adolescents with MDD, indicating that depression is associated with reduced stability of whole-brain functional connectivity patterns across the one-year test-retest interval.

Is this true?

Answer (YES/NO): NO